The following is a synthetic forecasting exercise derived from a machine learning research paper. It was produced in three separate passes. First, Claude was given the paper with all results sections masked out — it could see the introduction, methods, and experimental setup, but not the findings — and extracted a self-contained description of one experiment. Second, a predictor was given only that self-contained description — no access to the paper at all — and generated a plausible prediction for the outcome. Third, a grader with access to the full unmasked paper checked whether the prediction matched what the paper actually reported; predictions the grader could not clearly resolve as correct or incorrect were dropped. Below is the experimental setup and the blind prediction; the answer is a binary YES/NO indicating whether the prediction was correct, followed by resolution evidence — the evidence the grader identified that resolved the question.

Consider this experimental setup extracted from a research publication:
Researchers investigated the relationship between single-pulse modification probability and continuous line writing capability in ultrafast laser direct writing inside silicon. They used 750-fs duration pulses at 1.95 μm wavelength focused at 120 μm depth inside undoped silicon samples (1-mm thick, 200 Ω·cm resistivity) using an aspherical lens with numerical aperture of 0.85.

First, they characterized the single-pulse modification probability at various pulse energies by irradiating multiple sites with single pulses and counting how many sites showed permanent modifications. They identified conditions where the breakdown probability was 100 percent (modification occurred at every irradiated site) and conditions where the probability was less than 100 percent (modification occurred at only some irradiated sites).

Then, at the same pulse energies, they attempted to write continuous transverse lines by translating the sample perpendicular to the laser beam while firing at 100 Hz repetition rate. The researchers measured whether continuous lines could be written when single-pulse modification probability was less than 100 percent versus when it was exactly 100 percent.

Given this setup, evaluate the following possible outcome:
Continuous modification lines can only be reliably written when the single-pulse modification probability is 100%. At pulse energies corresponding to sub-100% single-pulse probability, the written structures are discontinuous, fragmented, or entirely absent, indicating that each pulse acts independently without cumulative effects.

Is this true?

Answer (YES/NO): YES